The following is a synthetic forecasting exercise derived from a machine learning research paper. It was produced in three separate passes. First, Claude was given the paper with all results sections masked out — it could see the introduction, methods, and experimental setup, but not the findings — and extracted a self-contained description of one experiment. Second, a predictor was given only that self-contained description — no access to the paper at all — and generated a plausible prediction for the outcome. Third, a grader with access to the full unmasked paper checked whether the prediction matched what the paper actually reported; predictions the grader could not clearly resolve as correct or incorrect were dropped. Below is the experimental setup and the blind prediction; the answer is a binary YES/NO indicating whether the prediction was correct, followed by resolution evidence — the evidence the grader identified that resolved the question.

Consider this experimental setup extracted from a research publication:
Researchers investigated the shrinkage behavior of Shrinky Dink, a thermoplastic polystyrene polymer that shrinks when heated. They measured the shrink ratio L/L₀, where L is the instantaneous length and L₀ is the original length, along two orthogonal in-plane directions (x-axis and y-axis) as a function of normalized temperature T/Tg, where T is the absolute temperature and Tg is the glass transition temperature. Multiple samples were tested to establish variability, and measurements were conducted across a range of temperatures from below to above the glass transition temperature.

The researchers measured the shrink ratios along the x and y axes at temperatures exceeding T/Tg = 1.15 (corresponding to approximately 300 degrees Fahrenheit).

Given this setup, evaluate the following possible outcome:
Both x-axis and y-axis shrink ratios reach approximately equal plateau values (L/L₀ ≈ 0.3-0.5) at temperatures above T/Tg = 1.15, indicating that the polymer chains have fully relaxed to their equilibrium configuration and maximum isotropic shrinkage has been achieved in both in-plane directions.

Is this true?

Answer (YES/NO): YES